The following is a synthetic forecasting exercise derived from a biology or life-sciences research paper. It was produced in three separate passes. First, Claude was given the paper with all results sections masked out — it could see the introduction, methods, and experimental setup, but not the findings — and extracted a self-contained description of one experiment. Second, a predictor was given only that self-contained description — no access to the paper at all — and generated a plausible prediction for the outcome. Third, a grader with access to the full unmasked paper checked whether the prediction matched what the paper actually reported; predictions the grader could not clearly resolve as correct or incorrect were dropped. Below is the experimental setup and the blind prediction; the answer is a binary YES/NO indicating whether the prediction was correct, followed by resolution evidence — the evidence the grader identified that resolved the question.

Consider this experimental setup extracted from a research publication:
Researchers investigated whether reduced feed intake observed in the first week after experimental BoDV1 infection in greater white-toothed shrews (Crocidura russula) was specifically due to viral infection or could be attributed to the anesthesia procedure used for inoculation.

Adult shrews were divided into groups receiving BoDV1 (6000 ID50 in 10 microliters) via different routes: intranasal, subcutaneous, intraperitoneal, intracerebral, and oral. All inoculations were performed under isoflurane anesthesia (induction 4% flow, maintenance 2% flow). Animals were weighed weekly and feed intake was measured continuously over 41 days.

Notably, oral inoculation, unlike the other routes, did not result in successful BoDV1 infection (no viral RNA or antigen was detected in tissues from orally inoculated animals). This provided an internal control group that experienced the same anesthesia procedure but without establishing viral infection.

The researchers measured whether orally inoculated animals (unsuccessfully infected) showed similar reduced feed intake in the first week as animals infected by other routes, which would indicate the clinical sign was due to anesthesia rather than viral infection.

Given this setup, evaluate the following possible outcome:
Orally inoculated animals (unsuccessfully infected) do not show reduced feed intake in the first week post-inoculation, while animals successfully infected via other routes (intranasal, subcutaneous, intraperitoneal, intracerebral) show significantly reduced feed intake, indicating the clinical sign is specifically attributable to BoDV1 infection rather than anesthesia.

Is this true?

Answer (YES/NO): NO